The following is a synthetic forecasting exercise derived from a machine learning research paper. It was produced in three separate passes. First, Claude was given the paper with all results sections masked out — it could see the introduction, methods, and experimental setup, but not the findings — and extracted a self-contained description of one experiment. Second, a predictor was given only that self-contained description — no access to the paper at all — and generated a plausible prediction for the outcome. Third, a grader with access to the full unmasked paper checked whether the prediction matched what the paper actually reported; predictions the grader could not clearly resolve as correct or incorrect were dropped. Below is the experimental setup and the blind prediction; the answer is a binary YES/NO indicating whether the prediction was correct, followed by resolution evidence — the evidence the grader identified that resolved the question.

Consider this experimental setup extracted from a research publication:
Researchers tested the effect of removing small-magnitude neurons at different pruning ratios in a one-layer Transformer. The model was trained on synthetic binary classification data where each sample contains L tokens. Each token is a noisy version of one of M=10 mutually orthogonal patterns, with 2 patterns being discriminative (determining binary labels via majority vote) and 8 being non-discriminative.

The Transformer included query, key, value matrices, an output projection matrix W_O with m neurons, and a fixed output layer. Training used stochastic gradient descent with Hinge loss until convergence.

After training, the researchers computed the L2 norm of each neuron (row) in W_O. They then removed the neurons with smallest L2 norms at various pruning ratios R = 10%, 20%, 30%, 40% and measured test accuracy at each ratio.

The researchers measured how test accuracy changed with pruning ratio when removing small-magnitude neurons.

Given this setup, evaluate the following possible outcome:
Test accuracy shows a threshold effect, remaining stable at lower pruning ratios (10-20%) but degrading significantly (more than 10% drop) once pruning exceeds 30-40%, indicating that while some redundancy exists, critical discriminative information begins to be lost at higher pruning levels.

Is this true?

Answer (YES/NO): NO